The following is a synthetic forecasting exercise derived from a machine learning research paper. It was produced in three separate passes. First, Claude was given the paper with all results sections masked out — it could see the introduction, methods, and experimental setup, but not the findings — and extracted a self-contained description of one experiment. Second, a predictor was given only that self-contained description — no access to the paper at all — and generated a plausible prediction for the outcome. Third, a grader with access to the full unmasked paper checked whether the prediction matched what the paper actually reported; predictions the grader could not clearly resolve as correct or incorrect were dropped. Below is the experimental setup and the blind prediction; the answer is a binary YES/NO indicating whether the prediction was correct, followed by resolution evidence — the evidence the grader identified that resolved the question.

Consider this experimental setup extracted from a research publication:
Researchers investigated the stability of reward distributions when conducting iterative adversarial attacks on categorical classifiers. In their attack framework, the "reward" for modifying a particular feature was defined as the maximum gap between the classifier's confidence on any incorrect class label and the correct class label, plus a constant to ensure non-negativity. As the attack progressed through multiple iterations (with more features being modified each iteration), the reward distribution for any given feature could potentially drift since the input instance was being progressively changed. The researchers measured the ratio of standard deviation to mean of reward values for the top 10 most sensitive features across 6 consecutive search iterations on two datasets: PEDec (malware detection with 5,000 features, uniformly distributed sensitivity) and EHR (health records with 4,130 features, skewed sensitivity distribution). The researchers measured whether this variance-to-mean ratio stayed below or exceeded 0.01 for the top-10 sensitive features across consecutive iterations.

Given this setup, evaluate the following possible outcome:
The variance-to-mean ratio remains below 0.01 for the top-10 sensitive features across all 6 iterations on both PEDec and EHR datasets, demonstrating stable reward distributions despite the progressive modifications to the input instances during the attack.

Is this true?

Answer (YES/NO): YES